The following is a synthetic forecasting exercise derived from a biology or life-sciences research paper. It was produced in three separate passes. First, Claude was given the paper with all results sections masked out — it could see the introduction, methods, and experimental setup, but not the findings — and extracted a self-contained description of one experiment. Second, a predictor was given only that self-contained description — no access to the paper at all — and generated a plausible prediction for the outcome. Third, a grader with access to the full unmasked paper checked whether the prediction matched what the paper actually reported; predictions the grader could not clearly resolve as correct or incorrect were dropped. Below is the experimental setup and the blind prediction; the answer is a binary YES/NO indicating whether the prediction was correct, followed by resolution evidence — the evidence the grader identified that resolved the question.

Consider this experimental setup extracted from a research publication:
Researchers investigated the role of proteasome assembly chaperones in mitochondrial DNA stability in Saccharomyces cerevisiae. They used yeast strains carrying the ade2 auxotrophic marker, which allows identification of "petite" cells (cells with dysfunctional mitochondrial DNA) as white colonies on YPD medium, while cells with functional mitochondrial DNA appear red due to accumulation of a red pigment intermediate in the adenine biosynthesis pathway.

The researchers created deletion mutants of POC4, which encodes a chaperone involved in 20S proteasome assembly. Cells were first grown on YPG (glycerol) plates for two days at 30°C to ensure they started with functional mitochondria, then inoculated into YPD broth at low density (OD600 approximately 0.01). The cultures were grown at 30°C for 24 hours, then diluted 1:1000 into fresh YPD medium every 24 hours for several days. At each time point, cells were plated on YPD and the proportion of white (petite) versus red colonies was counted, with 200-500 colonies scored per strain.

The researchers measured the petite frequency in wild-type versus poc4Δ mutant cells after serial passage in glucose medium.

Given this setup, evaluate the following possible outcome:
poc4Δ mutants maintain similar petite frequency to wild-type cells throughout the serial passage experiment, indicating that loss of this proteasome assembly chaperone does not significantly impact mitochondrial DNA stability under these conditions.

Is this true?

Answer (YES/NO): NO